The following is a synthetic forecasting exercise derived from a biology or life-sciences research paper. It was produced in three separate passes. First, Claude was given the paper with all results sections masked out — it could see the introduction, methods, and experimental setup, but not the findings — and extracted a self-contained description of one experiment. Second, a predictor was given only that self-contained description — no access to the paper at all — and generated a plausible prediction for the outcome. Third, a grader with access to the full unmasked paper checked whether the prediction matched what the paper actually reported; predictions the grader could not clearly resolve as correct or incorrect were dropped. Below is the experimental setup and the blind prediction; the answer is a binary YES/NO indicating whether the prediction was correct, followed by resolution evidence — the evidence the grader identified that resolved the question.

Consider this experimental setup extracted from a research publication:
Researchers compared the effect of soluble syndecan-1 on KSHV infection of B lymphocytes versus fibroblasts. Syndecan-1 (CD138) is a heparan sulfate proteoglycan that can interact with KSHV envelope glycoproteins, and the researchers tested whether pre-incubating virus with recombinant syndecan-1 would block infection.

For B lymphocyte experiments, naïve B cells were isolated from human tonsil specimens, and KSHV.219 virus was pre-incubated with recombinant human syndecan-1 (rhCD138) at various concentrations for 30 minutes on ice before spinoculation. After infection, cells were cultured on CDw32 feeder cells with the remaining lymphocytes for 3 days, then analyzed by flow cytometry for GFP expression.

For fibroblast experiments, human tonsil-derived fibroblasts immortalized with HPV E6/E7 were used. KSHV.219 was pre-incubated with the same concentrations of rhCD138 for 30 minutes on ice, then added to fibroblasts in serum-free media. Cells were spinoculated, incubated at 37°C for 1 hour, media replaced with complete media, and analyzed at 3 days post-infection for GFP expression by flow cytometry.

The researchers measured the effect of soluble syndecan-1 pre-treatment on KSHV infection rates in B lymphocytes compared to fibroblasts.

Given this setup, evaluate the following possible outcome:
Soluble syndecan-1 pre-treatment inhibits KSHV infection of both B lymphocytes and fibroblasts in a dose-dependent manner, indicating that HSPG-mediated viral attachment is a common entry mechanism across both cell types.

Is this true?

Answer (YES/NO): NO